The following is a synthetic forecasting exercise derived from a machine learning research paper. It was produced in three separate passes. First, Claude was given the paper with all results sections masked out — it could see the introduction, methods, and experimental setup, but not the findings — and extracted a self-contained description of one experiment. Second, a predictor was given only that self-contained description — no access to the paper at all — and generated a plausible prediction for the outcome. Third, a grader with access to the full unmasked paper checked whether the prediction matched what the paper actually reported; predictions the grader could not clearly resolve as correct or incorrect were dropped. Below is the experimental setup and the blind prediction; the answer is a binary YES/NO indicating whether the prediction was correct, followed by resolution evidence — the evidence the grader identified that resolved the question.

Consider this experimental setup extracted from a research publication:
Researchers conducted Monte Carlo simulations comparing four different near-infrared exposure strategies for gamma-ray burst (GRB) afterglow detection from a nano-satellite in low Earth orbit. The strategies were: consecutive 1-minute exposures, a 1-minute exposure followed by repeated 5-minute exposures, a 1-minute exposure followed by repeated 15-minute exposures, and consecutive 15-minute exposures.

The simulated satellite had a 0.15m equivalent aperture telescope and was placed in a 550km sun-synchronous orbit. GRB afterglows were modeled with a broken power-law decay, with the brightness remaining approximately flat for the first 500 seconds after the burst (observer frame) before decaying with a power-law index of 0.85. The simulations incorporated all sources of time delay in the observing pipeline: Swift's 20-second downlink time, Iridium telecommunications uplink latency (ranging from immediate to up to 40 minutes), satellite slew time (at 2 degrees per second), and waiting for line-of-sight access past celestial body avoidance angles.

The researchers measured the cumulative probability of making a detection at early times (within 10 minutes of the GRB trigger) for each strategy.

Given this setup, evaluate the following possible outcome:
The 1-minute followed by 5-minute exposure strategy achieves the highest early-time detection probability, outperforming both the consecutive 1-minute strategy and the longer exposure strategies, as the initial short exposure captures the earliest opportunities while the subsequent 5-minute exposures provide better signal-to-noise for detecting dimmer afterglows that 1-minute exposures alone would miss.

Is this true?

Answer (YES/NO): NO